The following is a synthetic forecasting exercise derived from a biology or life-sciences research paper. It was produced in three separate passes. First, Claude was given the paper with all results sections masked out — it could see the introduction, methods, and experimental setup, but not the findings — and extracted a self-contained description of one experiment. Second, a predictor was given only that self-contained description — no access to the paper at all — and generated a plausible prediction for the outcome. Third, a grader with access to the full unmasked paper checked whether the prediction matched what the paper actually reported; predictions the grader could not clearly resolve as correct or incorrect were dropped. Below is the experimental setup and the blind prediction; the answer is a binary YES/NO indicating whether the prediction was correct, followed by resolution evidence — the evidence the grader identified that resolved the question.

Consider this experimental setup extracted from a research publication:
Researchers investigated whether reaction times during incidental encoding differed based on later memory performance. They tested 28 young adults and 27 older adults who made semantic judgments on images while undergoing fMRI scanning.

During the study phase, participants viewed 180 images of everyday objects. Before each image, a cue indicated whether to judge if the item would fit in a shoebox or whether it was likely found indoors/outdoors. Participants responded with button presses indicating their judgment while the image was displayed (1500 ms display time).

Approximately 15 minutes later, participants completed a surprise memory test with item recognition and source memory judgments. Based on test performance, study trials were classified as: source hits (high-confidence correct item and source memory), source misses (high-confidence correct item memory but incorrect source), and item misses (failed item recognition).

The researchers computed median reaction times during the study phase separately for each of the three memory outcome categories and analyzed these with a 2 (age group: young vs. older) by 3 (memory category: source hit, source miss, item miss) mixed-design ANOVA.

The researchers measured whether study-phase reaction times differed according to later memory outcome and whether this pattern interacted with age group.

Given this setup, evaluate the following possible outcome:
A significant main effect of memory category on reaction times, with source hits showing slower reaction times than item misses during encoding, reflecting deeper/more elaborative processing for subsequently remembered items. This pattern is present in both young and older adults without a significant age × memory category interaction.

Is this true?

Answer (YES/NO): NO